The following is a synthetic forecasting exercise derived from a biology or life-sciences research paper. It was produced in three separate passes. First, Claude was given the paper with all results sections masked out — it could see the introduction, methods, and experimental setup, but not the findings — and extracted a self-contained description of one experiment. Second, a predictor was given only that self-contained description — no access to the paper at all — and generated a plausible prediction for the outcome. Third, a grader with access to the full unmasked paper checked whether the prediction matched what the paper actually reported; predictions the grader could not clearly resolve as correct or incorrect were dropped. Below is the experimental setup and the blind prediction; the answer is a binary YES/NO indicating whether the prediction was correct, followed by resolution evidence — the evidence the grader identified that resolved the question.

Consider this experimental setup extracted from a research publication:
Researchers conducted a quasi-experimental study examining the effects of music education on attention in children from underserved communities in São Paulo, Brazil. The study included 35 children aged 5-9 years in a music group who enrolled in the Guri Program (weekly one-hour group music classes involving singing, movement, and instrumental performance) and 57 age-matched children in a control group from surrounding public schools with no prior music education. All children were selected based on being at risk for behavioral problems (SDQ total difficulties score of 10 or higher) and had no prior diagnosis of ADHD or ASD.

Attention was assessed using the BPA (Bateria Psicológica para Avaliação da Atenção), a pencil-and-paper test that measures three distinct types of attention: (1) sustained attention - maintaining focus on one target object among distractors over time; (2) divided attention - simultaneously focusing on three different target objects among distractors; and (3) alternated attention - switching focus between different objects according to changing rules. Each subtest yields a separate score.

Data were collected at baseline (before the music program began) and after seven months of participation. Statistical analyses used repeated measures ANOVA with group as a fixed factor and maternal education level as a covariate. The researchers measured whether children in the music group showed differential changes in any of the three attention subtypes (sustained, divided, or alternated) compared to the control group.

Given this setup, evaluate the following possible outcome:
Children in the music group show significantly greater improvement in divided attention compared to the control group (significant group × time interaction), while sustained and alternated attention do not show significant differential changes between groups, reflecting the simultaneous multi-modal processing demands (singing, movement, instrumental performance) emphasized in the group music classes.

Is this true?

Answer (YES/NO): NO